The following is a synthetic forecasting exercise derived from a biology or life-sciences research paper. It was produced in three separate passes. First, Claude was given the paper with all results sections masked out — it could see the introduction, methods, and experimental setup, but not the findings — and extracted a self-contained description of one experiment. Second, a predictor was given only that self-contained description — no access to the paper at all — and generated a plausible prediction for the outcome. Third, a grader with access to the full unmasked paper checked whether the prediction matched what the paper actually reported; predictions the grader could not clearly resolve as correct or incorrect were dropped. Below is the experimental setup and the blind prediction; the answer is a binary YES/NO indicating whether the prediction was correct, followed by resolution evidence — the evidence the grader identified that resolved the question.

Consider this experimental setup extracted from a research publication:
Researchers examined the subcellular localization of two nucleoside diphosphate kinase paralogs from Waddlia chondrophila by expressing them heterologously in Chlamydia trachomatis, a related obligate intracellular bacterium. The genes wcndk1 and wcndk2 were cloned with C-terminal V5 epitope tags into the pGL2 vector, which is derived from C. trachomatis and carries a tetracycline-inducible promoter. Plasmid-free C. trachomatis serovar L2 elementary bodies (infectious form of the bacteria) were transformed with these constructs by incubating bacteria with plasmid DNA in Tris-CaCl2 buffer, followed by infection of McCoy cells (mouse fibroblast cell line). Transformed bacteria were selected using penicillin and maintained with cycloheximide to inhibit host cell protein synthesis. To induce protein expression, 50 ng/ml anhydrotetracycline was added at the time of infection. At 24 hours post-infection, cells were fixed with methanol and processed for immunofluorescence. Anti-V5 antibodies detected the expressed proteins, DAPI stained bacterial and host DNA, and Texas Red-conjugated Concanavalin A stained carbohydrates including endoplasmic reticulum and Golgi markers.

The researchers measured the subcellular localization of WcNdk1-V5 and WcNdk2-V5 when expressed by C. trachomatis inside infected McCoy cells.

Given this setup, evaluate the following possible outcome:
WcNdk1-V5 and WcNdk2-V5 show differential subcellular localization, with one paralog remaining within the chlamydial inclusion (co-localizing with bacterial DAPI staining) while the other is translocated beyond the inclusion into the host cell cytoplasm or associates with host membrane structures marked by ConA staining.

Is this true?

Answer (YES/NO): NO